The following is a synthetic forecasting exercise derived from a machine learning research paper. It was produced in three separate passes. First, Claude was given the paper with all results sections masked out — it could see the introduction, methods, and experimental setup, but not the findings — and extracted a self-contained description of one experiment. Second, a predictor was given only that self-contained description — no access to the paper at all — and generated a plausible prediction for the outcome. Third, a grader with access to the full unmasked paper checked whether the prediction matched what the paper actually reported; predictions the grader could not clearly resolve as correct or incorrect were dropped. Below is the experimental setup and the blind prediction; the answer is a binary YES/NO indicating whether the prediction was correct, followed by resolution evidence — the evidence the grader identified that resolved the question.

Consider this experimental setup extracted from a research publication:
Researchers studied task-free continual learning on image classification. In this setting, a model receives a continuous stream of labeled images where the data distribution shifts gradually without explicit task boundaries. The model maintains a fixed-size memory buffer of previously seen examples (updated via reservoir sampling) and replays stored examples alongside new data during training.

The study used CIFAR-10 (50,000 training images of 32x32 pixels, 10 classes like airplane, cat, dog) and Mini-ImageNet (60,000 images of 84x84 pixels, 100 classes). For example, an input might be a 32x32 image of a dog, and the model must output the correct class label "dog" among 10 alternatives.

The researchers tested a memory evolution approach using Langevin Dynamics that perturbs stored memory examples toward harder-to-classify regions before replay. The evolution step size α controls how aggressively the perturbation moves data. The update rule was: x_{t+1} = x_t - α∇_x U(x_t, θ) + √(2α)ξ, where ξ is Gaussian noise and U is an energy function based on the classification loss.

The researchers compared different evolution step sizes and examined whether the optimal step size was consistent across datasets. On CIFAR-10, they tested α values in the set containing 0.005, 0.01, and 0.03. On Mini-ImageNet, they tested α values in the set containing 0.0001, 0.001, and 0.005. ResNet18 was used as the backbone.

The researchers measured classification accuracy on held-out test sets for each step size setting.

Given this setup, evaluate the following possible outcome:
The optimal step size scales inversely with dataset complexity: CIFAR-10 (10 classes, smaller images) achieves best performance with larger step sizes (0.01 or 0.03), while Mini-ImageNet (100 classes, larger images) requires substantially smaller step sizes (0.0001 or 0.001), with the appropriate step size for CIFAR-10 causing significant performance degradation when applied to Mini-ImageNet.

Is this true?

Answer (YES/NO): YES